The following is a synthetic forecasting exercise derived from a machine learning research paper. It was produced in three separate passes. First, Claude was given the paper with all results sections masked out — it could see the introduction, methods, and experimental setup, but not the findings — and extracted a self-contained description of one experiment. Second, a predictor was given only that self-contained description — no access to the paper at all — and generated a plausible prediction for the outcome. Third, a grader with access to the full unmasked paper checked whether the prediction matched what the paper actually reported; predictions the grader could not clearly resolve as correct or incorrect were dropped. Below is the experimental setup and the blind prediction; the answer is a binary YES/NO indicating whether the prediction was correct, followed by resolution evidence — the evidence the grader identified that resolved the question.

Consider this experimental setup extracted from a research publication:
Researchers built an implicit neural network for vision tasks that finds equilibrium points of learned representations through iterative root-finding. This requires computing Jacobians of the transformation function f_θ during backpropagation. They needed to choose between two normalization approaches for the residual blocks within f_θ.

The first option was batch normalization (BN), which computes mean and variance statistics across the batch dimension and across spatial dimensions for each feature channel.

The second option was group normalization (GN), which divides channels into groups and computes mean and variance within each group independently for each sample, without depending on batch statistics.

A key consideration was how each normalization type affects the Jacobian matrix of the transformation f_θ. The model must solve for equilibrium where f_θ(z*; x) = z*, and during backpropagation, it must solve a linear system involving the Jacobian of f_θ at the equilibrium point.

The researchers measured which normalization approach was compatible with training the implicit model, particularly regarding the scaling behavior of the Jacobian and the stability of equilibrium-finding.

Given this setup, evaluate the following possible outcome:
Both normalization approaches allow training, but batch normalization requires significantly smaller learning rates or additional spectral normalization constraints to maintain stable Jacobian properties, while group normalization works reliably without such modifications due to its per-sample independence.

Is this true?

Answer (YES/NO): NO